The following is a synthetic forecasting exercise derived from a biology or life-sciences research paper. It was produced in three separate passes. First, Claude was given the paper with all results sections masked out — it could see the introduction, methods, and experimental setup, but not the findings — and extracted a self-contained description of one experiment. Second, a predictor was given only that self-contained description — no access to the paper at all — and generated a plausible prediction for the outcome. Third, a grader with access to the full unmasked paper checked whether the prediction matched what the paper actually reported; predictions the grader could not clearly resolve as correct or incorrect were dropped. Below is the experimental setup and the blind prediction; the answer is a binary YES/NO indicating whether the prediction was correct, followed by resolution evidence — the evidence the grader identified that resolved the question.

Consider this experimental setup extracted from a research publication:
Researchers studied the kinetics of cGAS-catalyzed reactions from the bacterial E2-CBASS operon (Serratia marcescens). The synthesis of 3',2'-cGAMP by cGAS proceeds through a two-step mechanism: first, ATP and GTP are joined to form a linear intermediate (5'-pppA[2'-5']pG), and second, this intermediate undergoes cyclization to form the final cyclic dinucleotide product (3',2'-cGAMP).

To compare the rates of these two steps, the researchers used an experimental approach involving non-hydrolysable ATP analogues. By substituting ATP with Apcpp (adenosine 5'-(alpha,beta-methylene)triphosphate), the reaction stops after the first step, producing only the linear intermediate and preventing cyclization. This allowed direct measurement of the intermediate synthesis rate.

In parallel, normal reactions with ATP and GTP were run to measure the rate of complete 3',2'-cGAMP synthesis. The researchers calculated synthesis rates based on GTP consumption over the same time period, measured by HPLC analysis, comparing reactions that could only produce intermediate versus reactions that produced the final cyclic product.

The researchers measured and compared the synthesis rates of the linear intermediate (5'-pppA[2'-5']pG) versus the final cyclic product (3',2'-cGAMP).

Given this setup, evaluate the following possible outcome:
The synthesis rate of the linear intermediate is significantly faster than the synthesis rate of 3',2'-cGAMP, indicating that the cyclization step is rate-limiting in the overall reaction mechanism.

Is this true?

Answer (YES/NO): YES